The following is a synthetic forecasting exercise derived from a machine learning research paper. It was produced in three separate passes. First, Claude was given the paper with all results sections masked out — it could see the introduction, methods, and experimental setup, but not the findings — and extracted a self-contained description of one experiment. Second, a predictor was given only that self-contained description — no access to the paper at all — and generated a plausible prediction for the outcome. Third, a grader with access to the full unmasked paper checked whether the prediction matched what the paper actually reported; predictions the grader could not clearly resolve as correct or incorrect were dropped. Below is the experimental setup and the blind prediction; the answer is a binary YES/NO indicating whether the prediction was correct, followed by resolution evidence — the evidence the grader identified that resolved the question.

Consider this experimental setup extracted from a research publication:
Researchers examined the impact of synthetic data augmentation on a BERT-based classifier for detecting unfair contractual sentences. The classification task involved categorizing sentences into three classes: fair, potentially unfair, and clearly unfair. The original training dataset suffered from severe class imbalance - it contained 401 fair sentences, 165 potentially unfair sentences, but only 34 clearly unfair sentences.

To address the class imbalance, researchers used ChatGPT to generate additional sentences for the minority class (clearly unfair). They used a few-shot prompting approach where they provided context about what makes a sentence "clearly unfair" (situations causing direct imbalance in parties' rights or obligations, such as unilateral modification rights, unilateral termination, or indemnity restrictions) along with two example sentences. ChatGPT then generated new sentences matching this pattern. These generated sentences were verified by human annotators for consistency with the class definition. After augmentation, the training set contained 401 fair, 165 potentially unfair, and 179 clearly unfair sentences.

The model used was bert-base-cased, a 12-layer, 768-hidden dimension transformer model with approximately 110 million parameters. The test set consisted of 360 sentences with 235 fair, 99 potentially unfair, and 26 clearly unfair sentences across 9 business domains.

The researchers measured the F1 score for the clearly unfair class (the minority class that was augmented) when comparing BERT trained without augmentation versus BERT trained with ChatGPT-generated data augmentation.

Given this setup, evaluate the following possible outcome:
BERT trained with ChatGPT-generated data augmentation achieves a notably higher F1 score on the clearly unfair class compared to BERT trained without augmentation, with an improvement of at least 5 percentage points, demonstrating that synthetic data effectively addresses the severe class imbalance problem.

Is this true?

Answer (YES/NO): YES